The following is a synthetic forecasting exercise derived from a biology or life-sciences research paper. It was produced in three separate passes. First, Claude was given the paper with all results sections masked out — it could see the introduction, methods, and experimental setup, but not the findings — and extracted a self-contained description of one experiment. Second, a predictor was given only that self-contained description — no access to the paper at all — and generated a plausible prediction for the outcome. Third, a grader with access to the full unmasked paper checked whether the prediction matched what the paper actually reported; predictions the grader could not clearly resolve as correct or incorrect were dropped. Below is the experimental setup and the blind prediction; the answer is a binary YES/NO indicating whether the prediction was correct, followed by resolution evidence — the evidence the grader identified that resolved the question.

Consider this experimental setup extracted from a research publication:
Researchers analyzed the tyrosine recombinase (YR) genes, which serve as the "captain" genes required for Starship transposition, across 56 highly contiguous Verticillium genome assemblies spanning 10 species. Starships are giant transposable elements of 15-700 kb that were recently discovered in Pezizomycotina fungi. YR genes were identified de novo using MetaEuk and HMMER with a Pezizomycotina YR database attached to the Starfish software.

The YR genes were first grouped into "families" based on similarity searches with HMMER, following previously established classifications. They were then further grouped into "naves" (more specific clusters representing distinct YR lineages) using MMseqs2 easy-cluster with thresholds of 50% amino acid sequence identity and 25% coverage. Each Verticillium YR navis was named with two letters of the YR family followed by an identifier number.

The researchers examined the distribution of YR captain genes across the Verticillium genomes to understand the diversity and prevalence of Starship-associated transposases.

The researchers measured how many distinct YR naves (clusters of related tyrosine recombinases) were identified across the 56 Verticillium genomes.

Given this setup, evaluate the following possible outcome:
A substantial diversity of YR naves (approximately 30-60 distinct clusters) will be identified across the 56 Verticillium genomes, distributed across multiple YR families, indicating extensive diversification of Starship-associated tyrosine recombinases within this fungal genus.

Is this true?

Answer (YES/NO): YES